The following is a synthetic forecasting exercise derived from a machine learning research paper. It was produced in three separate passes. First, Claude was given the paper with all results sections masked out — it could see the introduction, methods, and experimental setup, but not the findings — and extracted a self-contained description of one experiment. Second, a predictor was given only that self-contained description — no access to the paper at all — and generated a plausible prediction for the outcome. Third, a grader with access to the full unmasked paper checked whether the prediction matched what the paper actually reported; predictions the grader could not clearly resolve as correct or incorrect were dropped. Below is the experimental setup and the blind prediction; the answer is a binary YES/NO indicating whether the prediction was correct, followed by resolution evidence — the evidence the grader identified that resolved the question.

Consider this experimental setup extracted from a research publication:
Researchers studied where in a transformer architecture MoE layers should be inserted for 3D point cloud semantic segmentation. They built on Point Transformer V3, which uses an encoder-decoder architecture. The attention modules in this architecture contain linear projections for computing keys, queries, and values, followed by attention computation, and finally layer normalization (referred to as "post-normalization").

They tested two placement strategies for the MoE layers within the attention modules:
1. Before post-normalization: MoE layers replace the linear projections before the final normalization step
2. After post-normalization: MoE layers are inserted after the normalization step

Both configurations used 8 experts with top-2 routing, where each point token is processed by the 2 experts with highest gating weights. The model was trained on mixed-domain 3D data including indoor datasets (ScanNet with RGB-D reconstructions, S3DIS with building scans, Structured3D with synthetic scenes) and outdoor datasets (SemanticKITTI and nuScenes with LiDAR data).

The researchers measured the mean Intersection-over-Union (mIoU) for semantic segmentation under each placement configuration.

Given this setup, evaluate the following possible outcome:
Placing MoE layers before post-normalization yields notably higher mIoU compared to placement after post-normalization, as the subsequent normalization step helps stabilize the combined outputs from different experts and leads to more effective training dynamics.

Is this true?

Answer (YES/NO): YES